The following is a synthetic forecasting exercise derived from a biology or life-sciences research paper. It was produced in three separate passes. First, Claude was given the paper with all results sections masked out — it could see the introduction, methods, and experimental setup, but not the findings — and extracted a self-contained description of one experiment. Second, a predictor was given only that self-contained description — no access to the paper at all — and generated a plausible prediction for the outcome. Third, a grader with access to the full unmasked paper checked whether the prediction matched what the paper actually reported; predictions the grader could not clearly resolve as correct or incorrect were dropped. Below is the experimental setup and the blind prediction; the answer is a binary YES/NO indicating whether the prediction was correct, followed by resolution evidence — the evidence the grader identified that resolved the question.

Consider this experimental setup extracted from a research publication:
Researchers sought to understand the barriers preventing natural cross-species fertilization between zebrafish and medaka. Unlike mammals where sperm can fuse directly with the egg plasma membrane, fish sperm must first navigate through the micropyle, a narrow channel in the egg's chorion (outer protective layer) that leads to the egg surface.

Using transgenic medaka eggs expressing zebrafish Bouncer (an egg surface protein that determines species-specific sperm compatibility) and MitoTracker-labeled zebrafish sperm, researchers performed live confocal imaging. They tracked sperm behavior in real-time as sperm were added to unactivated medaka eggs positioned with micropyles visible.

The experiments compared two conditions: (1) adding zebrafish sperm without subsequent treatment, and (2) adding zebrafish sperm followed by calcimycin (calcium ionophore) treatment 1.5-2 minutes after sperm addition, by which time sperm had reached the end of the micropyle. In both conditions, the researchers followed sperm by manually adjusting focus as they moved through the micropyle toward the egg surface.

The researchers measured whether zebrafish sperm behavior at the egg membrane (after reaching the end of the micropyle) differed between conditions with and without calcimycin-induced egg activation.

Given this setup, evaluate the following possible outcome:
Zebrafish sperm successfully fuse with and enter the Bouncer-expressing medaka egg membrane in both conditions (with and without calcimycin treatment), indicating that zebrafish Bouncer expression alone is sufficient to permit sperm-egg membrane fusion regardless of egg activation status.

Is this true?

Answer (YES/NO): NO